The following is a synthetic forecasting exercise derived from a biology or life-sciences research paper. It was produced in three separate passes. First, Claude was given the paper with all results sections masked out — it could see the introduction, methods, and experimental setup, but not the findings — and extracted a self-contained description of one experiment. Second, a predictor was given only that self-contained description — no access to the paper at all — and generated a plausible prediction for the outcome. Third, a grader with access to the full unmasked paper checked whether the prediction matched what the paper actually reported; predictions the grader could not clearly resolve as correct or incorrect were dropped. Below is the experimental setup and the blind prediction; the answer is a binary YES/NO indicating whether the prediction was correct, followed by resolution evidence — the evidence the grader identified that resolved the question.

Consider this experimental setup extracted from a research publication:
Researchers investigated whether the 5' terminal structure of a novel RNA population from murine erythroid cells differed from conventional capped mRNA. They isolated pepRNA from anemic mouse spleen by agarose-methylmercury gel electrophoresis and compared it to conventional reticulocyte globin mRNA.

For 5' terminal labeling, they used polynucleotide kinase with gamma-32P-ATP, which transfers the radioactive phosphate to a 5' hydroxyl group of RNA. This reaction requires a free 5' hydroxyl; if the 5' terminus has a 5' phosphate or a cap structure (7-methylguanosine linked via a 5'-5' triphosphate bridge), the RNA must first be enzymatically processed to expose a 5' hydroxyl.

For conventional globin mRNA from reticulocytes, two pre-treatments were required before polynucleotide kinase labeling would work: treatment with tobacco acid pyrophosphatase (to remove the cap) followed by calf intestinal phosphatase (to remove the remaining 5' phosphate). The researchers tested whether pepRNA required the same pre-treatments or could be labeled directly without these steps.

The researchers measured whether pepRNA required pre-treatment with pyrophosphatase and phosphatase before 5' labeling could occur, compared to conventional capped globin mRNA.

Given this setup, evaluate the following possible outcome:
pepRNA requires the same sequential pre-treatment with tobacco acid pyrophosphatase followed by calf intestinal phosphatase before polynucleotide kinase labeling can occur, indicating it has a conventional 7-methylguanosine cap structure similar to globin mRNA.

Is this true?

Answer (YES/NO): NO